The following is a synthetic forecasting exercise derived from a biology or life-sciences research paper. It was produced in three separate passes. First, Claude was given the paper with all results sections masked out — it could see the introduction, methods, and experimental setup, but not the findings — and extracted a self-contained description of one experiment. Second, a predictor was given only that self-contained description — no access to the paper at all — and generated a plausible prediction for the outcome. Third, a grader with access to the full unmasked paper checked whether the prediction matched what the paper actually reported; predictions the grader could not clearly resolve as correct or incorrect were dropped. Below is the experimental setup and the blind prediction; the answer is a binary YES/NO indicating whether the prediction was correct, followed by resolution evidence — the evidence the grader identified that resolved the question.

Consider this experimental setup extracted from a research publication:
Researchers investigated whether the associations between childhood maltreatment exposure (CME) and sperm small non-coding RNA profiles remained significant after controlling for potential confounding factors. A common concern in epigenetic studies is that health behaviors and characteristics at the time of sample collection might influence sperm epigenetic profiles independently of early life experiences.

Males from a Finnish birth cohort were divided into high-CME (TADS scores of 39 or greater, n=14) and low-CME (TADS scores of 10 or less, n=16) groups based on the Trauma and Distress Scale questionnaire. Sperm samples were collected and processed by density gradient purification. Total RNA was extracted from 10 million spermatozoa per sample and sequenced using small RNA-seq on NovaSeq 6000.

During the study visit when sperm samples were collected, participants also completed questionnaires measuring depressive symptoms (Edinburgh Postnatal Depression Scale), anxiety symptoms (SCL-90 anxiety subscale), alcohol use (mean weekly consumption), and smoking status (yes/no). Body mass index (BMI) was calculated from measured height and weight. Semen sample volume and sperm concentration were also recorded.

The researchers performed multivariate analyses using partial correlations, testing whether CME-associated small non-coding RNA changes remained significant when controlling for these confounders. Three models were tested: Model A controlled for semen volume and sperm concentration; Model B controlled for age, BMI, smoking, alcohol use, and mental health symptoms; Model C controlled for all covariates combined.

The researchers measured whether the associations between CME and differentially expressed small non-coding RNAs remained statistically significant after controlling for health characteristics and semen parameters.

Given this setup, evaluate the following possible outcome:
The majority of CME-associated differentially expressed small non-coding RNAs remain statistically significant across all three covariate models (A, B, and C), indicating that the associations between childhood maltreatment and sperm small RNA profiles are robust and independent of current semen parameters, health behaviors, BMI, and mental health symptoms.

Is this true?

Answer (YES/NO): YES